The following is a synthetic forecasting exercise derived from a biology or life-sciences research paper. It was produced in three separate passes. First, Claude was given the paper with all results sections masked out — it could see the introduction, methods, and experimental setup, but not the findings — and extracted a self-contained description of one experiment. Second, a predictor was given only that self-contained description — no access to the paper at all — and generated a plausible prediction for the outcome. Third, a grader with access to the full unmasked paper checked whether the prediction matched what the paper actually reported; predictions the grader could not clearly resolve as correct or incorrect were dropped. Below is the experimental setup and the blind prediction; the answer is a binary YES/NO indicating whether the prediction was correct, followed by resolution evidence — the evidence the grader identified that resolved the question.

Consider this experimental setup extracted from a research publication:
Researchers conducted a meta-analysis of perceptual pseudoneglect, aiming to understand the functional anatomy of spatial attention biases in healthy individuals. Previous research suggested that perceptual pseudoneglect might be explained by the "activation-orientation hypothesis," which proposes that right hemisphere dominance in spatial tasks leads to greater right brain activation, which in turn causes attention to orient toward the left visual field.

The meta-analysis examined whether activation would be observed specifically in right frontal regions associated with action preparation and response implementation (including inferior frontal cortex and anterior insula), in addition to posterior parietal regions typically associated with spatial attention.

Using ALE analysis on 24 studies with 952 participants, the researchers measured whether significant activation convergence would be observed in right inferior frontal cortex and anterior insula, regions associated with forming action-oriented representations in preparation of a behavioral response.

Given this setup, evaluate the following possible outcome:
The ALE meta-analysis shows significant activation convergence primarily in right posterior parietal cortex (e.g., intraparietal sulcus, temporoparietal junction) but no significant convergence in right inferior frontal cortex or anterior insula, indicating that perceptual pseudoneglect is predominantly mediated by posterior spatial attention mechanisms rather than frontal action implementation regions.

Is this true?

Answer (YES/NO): NO